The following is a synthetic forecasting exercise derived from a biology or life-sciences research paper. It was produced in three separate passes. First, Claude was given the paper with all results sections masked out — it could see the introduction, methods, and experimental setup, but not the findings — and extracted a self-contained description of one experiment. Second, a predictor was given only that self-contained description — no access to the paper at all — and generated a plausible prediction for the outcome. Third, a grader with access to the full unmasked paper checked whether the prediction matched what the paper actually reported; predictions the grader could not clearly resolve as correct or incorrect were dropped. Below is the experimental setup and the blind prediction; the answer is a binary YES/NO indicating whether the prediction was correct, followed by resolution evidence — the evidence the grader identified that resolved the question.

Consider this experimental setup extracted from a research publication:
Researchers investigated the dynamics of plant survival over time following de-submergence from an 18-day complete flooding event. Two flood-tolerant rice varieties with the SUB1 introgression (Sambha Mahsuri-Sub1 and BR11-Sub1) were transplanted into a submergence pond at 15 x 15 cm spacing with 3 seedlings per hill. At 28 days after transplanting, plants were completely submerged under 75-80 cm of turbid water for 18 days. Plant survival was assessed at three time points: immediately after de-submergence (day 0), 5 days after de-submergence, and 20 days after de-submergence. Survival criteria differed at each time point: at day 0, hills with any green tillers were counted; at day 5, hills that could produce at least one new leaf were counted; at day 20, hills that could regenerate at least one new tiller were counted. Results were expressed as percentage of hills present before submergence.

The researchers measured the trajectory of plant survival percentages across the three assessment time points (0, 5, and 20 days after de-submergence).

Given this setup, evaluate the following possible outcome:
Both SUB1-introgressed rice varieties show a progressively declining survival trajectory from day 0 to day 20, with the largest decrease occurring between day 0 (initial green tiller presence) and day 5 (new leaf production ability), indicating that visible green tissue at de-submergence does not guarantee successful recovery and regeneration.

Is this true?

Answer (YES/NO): NO